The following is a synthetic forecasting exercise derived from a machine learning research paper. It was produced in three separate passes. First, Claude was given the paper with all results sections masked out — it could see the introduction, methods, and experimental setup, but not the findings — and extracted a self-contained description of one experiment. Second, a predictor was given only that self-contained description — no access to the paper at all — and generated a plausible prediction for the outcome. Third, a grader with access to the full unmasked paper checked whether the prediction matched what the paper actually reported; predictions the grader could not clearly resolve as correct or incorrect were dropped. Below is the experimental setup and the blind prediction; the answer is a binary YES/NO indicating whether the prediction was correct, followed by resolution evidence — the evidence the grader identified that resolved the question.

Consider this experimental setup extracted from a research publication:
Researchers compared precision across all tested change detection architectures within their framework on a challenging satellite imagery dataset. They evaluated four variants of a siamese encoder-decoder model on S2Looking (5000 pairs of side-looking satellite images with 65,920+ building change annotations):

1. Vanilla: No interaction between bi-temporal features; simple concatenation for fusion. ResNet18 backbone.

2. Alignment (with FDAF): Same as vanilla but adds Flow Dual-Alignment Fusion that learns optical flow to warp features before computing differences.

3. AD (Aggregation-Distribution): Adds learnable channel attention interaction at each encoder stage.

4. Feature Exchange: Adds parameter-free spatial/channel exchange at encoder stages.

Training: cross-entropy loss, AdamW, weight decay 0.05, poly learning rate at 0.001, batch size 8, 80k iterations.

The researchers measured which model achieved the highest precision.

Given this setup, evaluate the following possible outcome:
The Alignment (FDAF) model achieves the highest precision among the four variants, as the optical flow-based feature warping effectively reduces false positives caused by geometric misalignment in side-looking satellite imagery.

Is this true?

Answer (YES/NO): NO